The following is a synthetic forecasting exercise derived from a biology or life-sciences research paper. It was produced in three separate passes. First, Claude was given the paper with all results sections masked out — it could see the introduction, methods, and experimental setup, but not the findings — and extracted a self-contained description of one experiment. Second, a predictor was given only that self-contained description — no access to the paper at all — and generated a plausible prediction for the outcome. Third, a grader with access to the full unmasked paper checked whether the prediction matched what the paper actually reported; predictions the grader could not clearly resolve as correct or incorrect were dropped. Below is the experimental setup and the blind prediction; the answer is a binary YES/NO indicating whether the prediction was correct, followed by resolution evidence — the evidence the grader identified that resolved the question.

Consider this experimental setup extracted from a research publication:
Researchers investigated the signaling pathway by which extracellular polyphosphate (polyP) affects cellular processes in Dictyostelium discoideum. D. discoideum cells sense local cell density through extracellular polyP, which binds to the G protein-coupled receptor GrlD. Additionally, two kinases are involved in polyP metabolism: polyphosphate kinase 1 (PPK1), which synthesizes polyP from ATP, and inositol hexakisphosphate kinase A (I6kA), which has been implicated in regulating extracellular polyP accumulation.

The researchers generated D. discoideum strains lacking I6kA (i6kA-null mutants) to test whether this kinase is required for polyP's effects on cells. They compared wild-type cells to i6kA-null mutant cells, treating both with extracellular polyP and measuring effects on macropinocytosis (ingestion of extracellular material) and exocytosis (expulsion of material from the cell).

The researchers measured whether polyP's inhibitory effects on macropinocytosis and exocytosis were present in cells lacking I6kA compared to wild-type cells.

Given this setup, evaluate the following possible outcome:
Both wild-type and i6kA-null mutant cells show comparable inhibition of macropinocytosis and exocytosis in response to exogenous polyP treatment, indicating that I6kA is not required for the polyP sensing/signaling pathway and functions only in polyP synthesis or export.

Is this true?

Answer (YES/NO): NO